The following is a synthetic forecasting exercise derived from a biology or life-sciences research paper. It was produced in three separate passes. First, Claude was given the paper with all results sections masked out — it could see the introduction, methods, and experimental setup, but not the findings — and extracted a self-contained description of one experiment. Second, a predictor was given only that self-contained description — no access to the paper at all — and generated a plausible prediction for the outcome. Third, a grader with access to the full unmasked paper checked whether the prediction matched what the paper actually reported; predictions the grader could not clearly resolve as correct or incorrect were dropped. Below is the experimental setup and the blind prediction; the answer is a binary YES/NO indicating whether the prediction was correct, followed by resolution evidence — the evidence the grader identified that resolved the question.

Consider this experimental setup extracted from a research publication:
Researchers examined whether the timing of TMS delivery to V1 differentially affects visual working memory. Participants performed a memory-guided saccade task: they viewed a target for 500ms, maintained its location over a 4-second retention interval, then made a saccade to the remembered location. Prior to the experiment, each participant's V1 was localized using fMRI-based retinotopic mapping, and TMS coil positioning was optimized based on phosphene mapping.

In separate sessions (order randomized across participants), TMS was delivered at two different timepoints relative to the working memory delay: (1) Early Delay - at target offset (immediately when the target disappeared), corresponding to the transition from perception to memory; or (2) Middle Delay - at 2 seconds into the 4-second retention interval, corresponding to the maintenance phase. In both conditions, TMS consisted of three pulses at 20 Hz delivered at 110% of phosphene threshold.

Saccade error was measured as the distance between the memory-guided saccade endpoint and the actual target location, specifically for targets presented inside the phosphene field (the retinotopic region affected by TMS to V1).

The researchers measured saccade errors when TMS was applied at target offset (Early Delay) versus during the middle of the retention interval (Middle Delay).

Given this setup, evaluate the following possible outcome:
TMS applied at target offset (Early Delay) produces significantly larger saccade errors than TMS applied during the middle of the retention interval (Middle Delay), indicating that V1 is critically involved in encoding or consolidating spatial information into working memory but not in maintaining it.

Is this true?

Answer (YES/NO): NO